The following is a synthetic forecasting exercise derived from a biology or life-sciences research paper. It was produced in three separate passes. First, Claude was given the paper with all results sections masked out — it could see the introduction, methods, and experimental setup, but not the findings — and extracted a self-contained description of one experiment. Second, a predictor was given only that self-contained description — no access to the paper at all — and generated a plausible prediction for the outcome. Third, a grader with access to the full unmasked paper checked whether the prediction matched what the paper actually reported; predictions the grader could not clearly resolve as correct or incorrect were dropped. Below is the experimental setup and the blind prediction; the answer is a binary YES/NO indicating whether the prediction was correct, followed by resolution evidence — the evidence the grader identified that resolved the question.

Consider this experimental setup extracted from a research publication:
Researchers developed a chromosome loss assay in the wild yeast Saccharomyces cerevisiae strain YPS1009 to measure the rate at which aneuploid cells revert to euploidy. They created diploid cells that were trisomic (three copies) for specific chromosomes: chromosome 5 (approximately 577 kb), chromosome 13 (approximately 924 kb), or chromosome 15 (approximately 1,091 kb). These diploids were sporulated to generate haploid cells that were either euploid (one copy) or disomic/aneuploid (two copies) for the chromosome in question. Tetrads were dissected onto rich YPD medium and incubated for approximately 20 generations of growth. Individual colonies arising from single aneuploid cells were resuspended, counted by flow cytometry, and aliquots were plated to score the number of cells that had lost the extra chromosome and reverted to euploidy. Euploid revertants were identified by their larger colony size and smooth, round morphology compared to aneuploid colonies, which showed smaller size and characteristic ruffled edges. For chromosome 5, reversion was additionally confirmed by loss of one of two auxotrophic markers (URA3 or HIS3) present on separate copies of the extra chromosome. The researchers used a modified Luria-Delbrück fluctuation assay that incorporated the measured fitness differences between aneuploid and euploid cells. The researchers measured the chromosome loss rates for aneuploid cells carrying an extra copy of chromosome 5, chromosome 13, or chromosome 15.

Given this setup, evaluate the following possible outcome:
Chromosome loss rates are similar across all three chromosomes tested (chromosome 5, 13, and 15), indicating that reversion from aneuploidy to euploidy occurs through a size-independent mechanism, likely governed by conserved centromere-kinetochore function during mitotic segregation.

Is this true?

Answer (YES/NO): NO